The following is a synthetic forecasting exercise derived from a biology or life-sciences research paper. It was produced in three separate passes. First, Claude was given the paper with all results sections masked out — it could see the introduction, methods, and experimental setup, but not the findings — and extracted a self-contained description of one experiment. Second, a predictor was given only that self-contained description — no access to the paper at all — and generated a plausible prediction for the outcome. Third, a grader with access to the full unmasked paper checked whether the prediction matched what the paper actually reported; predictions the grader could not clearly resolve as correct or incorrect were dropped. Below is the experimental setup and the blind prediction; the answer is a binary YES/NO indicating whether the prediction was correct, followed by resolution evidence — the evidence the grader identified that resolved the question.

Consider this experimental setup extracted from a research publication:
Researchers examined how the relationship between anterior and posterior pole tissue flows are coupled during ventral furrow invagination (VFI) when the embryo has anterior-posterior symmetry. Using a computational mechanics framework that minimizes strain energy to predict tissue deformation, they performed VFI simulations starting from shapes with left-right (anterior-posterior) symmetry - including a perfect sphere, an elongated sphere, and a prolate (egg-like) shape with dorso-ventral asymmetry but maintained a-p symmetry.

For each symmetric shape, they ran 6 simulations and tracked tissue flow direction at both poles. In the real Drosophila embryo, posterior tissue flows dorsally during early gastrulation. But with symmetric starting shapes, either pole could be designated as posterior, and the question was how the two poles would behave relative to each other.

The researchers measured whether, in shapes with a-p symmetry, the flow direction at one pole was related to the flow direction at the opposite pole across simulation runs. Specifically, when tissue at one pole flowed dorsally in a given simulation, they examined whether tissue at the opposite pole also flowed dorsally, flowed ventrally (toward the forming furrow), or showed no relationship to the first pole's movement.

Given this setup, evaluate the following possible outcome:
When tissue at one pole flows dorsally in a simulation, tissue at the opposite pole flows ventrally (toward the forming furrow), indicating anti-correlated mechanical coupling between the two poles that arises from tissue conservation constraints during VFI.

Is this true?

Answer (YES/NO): YES